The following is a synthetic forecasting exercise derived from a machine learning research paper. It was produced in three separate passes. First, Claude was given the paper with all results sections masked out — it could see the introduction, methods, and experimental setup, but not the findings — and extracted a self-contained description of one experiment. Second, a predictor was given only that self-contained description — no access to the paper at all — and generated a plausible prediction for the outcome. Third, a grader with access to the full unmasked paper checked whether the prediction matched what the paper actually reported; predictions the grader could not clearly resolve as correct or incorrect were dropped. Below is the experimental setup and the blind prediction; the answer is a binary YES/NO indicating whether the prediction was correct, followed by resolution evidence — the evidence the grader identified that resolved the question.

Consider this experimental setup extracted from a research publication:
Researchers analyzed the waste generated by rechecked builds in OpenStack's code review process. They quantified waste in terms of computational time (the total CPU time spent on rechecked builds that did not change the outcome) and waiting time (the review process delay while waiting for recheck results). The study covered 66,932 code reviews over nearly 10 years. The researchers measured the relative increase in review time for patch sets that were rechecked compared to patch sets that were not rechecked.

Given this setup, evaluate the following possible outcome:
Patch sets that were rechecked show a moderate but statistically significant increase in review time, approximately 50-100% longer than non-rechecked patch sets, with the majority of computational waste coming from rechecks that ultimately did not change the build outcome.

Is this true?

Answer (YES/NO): NO